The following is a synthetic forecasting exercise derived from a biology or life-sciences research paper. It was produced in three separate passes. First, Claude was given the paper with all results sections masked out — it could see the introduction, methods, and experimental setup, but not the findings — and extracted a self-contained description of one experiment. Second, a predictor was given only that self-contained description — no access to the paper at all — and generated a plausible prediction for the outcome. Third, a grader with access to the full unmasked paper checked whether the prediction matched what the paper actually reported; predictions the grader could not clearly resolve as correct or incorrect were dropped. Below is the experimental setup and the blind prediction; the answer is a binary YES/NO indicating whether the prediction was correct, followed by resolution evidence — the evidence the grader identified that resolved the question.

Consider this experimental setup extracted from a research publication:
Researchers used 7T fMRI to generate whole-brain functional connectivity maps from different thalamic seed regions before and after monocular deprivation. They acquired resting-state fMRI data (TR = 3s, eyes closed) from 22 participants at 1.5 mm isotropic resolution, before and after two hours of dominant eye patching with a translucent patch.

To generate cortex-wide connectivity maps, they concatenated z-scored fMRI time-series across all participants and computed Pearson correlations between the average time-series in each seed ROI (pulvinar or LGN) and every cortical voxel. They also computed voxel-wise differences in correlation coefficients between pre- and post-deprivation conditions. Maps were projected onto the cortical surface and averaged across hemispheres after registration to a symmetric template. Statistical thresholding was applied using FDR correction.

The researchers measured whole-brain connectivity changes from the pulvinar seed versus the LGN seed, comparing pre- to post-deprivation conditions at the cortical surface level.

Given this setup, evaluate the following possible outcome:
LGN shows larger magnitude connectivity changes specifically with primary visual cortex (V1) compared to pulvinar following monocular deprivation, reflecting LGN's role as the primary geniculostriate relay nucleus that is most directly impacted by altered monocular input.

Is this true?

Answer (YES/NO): NO